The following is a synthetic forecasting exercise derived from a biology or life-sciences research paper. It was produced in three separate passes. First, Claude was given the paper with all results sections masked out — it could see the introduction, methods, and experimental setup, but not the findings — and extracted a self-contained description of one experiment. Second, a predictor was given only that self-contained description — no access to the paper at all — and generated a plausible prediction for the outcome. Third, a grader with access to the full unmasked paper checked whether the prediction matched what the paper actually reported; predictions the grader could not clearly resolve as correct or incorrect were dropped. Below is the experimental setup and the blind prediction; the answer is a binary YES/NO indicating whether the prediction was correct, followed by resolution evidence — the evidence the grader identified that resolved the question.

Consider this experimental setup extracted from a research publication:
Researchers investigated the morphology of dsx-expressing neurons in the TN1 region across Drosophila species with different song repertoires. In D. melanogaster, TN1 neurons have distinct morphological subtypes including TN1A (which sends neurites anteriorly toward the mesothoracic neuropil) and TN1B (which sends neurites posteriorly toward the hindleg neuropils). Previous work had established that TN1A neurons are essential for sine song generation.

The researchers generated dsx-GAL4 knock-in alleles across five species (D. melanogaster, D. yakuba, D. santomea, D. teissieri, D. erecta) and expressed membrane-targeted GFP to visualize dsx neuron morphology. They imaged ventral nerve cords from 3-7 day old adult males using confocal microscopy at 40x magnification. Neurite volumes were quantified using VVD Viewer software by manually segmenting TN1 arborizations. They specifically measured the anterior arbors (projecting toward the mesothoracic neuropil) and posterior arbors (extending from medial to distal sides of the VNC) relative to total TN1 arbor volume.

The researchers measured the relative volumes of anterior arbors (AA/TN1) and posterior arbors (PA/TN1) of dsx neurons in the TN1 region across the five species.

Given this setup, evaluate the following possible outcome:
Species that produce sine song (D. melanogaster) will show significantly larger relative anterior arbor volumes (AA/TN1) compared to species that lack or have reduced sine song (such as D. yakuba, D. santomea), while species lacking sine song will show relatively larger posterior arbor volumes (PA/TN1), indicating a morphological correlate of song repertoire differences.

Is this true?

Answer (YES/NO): NO